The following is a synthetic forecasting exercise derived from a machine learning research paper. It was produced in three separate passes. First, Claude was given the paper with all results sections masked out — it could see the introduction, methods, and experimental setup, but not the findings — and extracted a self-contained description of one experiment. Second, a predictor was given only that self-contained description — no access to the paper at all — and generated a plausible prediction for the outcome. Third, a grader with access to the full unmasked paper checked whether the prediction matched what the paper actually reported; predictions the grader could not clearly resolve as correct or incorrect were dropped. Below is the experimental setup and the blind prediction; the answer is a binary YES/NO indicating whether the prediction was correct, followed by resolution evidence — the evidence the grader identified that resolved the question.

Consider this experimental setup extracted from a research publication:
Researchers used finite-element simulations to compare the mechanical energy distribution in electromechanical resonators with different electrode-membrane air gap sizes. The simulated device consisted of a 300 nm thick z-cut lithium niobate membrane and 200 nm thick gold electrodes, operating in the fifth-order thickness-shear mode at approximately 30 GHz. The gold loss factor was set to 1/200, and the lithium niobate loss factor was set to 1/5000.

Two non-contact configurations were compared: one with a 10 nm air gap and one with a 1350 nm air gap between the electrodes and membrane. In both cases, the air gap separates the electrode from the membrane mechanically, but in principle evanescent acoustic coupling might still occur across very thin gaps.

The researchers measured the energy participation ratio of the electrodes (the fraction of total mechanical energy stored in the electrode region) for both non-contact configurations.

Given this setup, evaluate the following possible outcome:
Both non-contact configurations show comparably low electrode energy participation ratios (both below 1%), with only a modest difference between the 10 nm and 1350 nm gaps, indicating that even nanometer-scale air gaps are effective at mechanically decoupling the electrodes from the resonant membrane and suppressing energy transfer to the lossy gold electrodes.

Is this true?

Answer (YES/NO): YES